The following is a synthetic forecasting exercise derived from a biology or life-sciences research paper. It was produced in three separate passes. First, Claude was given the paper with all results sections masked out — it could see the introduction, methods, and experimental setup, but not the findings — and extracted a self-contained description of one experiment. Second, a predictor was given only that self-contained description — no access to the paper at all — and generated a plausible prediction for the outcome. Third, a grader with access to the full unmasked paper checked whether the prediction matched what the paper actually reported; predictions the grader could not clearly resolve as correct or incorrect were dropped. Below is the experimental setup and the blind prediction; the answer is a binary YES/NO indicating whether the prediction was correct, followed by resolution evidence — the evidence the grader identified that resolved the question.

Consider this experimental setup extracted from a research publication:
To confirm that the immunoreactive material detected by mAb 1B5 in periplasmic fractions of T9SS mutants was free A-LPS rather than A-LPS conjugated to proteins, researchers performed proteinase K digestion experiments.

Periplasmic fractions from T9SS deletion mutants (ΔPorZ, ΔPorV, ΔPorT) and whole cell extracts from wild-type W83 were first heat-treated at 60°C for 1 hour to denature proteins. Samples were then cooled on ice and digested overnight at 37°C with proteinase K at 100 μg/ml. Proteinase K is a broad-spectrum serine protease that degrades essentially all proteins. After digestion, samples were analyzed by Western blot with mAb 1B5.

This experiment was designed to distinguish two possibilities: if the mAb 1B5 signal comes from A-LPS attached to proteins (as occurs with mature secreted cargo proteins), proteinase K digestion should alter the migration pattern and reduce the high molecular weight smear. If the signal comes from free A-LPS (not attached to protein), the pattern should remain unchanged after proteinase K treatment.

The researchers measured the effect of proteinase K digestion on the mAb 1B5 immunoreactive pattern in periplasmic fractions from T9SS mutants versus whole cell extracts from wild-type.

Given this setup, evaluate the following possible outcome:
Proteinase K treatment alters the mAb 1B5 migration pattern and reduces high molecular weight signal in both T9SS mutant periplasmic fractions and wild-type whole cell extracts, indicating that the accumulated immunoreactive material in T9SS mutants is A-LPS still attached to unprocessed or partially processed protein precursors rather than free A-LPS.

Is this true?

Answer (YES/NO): NO